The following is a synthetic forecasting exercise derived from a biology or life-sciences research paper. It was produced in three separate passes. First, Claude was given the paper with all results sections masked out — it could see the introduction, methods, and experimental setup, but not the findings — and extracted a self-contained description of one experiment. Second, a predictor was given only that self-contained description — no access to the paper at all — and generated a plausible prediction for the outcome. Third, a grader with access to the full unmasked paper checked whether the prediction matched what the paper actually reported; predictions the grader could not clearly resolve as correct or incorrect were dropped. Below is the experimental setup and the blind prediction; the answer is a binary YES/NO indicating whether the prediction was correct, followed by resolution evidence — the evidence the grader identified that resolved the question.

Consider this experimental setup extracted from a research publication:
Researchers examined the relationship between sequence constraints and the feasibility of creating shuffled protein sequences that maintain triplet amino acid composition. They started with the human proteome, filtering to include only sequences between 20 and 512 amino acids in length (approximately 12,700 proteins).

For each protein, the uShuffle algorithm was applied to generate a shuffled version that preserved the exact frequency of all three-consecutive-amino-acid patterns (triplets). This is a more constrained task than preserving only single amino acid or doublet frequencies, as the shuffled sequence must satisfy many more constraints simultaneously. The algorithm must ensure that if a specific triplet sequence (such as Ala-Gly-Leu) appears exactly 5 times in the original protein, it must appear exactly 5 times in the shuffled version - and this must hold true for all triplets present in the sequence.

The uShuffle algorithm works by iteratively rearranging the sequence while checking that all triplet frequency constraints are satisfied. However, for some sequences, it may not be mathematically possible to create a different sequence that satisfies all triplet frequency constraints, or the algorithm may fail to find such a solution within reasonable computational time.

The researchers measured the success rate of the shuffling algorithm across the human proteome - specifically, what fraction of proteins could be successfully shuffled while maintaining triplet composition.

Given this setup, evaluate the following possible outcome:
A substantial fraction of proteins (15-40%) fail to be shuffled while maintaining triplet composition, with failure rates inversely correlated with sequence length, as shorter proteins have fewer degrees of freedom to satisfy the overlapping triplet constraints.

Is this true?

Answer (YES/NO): NO